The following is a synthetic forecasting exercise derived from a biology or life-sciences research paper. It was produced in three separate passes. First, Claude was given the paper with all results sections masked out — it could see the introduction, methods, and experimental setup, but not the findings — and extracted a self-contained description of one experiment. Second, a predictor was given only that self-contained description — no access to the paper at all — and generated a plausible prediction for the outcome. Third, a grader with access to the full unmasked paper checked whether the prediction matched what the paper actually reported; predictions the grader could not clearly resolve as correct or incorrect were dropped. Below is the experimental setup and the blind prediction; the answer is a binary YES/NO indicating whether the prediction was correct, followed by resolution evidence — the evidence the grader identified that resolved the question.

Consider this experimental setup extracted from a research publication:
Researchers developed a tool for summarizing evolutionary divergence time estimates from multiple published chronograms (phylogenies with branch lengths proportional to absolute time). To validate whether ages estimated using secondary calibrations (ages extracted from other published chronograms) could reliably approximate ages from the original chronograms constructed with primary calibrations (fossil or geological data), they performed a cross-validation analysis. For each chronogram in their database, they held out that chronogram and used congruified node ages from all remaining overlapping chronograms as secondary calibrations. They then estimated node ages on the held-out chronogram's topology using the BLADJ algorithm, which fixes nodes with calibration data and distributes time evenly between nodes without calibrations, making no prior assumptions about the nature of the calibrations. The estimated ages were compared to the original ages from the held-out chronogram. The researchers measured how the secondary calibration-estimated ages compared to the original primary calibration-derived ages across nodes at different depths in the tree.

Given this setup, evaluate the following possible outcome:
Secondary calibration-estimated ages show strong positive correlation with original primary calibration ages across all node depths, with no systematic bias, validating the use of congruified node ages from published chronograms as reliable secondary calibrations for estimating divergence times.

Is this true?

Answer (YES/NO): NO